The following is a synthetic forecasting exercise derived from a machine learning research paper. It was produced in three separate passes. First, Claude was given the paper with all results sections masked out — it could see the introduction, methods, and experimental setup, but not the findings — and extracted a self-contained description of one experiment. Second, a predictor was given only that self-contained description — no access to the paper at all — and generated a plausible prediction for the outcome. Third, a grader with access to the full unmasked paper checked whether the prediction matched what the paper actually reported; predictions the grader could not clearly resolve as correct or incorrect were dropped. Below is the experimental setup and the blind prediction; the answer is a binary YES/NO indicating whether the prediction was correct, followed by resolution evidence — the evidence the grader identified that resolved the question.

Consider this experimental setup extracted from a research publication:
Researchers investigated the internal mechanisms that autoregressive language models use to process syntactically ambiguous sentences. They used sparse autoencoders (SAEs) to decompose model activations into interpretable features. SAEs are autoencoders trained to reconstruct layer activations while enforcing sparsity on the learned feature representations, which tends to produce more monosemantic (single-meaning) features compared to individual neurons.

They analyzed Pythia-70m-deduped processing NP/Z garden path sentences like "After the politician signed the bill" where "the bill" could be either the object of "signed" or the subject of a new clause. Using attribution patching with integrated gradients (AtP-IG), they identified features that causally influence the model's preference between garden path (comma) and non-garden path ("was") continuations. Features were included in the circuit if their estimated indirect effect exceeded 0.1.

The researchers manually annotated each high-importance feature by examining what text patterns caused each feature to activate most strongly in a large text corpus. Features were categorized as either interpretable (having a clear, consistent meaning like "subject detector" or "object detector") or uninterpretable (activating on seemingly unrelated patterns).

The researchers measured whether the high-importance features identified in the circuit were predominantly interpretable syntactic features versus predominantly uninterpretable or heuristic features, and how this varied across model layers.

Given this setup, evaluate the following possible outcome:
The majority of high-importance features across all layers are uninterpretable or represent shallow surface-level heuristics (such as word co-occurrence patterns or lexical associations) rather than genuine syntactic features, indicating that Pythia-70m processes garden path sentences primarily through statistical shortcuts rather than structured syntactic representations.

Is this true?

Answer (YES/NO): NO